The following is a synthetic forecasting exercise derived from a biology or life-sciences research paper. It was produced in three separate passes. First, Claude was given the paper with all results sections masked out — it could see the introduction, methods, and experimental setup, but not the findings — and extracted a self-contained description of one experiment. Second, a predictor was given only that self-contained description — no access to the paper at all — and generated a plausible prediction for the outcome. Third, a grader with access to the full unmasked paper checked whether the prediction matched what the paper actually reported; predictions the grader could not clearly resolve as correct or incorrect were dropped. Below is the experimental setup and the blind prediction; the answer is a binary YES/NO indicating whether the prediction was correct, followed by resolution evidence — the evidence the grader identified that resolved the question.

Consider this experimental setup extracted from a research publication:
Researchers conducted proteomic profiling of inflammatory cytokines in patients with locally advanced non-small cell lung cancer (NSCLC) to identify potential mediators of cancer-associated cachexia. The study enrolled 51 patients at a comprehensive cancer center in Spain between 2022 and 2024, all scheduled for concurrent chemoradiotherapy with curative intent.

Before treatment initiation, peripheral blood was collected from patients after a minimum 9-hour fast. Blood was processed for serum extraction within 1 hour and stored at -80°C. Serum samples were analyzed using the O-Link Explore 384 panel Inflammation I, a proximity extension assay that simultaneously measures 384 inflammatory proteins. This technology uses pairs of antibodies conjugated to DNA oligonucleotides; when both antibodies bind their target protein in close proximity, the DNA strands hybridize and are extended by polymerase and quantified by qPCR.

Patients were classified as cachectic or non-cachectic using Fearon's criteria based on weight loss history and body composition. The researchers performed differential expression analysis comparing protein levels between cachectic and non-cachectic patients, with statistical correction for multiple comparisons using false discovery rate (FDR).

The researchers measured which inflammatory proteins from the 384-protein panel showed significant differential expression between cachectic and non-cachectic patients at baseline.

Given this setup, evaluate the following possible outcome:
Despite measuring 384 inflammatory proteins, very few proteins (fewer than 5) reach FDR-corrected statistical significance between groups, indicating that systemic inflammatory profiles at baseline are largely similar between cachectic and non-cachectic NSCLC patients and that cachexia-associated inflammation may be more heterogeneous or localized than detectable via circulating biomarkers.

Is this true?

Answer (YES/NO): YES